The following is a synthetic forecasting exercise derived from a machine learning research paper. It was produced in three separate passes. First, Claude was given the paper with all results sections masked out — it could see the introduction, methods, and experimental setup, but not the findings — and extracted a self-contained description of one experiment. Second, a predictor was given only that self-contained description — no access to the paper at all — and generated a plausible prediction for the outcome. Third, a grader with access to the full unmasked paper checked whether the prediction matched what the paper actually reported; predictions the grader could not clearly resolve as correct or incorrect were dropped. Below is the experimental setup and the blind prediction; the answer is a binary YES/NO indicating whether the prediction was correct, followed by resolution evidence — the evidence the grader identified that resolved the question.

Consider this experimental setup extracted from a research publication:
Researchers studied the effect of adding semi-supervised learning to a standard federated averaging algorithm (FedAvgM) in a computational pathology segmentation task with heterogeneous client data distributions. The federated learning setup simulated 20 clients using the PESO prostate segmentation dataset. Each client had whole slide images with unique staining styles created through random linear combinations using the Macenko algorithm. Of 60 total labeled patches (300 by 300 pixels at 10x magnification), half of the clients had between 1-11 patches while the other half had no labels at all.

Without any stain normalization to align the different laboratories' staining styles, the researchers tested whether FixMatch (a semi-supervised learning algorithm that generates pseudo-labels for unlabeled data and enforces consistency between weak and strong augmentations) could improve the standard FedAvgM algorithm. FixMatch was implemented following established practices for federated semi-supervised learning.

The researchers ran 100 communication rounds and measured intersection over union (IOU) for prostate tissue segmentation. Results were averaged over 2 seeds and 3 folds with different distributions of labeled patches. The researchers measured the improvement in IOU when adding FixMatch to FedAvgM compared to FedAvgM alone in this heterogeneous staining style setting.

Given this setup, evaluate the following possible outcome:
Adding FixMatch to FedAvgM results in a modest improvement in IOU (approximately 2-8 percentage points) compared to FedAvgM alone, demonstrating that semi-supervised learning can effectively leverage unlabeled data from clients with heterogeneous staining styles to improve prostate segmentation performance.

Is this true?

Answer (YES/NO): NO